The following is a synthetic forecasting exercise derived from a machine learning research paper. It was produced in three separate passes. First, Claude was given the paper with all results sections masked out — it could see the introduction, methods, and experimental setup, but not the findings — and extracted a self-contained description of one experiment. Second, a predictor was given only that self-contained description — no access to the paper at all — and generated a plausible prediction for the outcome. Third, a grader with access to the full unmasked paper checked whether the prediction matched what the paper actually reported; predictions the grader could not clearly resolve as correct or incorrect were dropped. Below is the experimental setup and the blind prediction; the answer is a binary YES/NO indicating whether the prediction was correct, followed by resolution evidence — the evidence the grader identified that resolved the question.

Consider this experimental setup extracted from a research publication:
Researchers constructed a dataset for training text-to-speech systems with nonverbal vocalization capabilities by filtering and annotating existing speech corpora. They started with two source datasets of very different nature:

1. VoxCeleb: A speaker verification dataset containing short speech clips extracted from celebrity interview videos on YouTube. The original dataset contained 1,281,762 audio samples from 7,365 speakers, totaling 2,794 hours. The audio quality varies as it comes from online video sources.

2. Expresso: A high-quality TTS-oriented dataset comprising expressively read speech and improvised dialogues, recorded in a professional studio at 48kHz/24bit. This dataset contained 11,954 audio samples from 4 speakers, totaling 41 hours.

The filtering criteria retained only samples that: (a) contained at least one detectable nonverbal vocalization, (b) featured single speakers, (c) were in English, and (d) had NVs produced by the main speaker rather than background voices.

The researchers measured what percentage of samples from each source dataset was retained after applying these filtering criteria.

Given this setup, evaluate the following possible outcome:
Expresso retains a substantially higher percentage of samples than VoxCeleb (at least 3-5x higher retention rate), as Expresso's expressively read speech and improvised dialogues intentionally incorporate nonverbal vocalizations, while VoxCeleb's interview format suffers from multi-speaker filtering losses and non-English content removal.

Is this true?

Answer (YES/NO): YES